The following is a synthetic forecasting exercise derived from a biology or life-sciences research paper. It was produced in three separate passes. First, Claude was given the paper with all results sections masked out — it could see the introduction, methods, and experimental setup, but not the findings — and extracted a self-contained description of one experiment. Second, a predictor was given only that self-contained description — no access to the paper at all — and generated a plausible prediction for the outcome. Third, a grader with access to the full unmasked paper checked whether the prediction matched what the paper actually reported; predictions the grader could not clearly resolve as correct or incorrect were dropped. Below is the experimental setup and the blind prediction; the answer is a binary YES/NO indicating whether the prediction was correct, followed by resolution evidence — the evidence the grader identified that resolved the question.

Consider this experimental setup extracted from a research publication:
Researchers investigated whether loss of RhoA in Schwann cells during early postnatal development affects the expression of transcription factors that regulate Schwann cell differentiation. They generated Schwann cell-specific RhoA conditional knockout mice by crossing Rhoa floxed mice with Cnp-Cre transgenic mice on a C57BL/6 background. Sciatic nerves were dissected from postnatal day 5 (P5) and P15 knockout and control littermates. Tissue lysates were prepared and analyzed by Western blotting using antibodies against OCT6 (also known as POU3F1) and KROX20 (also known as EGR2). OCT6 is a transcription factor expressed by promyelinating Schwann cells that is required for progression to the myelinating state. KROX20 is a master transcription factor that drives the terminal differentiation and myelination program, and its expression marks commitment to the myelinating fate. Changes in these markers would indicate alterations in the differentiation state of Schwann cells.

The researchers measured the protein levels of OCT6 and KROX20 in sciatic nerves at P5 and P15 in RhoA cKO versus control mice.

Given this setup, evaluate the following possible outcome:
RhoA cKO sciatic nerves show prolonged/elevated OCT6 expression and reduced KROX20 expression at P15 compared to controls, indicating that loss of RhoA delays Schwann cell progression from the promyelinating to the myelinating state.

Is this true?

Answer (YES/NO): NO